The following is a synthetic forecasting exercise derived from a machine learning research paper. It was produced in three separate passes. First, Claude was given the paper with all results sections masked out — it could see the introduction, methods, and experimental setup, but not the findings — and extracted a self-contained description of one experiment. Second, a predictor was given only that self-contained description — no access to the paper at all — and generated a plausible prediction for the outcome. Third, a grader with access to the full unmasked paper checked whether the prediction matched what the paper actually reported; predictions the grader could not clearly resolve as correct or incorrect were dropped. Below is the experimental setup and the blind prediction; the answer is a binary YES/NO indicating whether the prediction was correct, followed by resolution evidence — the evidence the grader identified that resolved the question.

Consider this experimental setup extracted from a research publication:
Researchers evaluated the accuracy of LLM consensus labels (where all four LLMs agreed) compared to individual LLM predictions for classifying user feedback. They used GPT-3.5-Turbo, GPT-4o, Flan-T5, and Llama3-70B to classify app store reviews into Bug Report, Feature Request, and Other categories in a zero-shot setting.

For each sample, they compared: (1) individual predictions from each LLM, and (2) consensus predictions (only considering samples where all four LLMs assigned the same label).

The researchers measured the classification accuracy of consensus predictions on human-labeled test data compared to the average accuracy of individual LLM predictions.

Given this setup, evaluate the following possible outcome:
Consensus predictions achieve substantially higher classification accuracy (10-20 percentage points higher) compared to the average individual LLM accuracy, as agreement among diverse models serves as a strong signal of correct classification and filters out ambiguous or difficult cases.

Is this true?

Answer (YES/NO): NO